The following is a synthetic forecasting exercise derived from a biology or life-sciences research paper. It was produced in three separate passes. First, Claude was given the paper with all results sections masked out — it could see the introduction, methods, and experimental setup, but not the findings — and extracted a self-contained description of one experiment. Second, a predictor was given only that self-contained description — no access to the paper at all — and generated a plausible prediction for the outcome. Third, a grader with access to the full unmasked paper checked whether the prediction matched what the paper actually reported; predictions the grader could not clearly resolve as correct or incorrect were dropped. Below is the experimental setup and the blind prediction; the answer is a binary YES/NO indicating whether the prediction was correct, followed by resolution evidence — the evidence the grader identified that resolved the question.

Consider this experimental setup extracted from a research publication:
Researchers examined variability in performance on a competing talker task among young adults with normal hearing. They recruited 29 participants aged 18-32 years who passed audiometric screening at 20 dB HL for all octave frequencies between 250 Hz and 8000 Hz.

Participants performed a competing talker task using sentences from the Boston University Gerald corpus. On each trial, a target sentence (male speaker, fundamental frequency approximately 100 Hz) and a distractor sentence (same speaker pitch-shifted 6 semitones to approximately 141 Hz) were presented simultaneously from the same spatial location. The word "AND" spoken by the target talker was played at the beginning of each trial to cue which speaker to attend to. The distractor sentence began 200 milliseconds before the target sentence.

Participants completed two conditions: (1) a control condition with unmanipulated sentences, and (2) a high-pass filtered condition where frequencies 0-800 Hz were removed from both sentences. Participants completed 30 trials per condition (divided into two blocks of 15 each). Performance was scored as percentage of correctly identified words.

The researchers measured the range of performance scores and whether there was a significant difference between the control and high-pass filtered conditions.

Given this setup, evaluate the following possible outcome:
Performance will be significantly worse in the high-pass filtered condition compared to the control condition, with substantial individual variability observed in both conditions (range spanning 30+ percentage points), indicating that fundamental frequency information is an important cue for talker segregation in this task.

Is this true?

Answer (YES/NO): NO